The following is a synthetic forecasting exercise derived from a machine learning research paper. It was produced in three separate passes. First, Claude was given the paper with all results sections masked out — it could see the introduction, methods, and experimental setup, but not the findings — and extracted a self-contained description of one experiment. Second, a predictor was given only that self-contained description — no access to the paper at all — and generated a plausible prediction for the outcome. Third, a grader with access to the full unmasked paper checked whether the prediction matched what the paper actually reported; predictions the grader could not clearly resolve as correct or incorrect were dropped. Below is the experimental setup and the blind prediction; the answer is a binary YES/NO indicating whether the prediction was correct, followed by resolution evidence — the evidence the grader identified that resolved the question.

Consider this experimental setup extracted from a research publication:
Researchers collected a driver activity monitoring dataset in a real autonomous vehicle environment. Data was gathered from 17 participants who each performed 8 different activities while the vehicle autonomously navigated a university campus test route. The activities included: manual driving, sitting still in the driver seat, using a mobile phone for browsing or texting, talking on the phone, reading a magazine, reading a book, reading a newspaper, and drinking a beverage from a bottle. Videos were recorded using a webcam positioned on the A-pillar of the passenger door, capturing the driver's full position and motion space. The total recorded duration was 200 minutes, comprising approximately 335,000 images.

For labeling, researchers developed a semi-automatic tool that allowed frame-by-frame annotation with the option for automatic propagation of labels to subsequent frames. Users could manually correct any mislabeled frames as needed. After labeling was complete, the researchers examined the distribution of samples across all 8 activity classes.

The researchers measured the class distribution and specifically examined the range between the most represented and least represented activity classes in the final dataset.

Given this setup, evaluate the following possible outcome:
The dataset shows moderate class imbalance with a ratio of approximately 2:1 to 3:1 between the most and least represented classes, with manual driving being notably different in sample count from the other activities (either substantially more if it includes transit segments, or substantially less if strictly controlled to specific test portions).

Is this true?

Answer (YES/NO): NO